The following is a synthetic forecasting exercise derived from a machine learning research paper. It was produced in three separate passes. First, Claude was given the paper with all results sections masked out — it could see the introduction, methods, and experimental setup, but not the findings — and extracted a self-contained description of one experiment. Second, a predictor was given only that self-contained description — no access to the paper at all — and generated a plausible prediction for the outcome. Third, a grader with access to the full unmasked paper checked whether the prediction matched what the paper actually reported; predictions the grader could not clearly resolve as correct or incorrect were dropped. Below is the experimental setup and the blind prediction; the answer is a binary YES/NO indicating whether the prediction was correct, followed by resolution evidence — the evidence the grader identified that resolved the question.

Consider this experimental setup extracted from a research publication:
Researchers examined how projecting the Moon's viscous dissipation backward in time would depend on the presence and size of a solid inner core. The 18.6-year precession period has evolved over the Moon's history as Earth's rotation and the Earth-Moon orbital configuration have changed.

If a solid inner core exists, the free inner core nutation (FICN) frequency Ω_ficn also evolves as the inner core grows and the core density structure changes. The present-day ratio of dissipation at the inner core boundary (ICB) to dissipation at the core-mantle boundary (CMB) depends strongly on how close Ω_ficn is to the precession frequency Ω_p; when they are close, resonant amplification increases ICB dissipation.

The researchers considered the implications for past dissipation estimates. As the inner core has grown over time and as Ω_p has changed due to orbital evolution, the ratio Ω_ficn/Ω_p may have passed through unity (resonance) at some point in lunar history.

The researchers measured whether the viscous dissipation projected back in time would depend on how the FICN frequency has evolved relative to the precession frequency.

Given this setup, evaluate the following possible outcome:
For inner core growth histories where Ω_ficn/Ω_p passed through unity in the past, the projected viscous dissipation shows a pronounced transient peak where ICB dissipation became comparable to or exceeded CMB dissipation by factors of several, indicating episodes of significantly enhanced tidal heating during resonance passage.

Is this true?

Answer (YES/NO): YES